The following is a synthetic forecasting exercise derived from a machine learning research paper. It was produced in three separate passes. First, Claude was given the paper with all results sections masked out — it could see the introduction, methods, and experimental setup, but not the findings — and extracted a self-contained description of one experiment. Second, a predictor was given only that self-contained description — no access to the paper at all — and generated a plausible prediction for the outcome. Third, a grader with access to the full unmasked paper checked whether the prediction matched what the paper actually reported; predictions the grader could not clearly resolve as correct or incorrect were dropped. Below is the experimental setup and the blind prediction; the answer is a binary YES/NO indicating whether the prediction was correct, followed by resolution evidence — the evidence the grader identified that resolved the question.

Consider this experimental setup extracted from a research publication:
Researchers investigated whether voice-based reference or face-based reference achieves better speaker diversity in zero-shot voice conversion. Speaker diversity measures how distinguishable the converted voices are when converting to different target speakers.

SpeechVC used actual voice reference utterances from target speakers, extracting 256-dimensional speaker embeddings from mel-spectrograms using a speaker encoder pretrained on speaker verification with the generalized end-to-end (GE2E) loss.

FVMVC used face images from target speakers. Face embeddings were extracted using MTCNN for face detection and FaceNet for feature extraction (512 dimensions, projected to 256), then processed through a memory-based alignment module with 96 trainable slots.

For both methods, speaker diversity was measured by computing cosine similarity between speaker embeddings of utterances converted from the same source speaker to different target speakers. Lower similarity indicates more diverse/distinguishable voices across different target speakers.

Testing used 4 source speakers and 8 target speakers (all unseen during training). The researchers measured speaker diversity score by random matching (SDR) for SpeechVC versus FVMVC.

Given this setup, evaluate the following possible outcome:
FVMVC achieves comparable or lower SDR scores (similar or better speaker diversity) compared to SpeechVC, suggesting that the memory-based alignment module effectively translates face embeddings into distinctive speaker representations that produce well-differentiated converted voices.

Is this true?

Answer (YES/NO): NO